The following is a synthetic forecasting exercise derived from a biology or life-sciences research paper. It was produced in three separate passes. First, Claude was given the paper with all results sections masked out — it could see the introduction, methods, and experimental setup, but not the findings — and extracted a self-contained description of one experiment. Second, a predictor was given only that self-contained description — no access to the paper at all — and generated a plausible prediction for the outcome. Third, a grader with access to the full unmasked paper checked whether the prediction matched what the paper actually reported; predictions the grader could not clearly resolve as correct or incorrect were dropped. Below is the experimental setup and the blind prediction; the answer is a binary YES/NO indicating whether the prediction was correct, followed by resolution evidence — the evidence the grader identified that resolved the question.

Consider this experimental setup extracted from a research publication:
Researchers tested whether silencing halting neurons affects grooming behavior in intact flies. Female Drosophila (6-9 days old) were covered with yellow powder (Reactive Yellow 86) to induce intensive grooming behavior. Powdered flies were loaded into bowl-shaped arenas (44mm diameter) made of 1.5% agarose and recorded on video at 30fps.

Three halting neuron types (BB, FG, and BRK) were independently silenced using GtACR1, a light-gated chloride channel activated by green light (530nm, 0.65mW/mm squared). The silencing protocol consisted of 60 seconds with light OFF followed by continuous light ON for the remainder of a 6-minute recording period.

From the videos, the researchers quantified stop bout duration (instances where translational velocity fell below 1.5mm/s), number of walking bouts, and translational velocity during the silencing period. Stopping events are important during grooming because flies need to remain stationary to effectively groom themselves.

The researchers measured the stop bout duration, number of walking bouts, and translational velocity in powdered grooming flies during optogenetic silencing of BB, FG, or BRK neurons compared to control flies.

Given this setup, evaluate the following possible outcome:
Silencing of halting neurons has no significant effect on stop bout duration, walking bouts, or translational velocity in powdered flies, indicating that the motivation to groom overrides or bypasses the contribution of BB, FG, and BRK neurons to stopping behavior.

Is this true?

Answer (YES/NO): NO